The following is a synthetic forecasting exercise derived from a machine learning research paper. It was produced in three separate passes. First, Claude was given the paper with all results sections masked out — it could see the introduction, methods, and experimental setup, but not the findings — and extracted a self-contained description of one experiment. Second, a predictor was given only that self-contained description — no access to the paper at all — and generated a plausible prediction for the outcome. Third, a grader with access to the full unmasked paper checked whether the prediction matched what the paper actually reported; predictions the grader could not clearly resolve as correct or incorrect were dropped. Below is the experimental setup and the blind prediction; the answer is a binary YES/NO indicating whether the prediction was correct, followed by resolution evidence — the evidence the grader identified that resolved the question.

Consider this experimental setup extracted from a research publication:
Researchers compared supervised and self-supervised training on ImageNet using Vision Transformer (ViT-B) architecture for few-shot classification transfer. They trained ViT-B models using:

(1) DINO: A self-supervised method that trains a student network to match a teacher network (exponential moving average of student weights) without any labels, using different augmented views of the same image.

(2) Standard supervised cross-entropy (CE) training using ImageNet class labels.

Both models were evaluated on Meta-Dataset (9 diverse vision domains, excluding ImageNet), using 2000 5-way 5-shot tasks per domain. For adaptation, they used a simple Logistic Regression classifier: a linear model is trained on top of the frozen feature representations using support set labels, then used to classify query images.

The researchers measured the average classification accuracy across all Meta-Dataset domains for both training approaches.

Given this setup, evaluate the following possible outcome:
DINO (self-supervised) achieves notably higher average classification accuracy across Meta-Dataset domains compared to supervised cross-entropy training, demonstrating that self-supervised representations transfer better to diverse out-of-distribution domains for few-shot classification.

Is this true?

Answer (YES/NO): NO